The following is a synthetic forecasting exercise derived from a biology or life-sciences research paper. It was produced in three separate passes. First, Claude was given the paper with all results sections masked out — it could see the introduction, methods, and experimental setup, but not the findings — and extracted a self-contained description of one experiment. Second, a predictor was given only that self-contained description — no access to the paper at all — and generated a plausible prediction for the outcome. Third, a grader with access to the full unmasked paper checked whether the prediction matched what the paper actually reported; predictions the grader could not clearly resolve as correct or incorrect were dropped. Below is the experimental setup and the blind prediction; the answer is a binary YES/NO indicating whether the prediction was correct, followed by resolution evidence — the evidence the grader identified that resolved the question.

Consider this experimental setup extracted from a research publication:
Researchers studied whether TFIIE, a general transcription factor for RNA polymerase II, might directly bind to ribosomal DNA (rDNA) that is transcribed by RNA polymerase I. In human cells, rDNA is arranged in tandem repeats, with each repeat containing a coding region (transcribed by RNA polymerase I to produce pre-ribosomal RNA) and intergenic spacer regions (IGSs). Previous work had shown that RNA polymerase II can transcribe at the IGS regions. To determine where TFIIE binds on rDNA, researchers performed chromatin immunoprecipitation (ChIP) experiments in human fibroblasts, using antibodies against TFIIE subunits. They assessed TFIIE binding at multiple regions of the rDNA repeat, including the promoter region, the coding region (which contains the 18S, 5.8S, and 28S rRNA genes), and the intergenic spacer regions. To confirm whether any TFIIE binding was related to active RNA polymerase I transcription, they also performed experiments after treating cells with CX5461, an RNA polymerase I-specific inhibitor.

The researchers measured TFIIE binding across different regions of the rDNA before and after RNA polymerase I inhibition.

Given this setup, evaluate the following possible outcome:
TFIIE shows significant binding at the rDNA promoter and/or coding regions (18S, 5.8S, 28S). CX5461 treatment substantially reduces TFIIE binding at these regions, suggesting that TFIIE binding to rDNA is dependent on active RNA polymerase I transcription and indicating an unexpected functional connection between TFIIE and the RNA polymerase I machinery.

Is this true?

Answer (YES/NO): YES